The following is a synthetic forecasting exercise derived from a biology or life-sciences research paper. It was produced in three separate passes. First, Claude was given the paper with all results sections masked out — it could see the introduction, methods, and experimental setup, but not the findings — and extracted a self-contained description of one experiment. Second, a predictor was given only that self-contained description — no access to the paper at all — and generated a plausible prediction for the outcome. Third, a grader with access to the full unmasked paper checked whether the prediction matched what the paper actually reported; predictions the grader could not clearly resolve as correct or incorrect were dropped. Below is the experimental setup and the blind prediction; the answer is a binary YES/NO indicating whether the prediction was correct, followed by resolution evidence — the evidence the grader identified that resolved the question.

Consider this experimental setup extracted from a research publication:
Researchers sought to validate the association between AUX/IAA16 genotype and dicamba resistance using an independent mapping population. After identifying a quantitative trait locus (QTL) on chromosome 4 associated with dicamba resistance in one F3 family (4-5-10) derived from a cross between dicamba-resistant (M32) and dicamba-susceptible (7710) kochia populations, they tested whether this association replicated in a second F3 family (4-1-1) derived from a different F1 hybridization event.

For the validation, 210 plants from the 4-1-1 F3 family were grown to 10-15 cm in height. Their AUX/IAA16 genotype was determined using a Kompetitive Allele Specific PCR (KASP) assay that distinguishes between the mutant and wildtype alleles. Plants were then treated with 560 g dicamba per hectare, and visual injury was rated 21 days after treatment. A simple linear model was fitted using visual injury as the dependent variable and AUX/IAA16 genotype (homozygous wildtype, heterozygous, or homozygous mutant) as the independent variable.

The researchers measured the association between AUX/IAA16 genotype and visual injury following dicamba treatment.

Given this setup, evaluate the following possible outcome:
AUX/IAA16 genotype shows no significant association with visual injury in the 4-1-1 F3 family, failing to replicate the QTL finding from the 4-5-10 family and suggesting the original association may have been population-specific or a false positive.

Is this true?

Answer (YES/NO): NO